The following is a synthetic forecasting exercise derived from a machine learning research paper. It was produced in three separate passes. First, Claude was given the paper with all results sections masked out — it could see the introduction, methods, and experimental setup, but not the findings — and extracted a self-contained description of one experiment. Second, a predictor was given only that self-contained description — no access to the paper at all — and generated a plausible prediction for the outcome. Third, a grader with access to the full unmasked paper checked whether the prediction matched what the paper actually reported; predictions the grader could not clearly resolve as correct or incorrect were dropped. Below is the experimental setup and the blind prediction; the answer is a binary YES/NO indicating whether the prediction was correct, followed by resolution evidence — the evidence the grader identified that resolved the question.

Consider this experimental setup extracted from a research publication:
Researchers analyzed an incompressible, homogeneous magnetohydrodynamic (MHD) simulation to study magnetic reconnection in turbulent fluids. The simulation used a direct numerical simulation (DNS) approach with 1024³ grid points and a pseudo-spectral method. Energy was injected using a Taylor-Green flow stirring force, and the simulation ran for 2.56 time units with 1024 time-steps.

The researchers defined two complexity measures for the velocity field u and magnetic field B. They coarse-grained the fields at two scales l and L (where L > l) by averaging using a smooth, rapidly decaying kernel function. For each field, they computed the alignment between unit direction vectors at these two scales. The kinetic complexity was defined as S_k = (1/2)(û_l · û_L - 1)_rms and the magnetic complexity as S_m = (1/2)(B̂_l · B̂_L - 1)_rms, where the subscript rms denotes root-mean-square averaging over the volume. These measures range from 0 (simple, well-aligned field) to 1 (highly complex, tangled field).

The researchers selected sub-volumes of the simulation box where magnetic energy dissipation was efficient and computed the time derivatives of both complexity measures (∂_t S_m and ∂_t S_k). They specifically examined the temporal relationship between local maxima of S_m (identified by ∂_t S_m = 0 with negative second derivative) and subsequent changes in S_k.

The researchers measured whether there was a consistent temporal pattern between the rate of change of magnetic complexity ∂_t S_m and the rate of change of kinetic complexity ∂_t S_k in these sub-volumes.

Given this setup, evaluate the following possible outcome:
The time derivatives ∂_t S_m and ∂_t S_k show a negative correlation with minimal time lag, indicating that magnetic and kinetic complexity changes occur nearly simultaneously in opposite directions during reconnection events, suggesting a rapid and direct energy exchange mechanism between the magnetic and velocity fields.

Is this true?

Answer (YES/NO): NO